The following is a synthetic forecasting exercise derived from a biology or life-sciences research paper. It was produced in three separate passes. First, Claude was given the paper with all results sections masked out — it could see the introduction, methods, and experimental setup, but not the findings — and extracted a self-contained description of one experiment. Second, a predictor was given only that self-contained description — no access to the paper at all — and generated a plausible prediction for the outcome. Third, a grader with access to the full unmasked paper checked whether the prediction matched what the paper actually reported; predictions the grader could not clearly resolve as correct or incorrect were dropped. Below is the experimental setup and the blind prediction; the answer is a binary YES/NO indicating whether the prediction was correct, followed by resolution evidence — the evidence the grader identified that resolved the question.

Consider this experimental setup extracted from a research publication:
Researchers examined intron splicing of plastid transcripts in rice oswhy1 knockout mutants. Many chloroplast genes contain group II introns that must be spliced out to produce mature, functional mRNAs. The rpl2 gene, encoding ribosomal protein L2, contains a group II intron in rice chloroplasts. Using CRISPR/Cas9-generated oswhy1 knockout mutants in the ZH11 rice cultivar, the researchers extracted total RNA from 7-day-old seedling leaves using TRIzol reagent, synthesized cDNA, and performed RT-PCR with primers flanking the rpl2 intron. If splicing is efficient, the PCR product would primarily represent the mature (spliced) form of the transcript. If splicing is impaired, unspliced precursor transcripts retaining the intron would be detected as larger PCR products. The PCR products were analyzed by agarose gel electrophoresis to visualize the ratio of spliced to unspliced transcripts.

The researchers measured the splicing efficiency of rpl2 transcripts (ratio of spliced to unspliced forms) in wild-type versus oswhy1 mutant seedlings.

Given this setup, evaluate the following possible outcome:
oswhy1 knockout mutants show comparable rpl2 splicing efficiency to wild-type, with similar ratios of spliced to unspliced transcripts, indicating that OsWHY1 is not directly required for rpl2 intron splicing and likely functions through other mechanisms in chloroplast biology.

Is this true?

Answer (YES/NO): NO